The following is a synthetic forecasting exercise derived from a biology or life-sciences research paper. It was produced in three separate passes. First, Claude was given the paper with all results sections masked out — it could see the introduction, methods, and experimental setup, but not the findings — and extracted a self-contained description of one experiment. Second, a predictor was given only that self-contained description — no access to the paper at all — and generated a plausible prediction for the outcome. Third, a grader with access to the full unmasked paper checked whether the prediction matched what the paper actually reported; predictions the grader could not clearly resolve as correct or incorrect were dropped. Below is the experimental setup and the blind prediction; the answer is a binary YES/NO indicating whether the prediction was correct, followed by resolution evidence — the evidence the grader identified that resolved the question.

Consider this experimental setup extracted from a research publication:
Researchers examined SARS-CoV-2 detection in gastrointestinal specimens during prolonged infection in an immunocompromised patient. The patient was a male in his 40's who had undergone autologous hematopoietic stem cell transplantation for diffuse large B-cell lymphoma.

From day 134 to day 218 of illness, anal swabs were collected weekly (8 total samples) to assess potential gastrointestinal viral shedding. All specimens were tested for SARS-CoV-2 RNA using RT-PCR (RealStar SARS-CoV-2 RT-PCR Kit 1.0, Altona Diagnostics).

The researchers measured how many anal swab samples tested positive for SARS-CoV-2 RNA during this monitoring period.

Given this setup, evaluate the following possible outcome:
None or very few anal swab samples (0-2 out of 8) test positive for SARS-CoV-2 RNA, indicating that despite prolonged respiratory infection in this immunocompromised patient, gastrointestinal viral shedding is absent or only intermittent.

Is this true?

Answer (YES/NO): YES